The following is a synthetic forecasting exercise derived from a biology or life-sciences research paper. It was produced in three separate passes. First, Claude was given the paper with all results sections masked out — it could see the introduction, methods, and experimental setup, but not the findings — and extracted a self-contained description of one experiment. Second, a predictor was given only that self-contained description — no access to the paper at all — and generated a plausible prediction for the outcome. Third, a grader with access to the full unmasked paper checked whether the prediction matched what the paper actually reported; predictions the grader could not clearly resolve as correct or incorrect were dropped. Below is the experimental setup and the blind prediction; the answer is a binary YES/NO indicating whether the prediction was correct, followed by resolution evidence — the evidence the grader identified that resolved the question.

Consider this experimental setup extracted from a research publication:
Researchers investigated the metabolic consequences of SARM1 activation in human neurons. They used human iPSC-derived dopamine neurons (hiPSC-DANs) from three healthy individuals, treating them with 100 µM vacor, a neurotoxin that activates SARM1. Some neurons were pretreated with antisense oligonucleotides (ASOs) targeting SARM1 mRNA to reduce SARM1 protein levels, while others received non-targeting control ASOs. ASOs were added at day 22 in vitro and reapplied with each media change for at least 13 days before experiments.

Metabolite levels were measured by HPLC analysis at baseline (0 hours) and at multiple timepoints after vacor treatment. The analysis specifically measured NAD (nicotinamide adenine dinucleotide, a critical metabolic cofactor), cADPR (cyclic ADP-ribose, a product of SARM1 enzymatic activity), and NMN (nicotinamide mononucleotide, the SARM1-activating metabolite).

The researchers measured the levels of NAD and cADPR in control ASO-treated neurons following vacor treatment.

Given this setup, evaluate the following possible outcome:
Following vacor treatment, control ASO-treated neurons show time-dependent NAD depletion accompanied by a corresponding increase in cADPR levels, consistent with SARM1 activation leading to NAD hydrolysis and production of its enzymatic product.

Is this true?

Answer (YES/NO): YES